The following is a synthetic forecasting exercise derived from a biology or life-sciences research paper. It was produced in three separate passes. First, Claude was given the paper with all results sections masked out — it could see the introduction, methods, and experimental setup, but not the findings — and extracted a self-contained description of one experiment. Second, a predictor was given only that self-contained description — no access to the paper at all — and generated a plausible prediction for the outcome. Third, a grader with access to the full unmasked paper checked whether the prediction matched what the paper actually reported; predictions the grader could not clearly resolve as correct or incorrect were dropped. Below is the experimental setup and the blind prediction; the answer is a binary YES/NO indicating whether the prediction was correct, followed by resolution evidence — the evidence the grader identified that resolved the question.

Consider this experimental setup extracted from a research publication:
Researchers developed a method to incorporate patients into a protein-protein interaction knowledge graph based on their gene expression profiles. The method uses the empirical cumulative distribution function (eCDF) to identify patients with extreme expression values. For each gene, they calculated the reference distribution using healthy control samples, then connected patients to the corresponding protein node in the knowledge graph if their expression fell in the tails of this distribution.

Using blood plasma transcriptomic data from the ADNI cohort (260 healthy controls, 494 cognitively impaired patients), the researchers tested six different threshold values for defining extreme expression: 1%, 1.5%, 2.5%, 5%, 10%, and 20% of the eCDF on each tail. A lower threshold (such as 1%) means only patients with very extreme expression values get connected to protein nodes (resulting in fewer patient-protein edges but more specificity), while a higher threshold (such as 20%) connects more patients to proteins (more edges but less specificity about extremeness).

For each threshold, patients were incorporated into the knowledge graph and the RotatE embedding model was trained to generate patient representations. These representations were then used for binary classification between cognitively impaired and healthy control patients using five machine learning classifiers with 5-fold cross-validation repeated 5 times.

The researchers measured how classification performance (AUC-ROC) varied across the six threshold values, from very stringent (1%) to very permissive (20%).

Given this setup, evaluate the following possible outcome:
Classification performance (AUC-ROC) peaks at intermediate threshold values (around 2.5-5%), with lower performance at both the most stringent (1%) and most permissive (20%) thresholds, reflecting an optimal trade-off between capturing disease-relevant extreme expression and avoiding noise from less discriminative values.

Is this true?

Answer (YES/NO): NO